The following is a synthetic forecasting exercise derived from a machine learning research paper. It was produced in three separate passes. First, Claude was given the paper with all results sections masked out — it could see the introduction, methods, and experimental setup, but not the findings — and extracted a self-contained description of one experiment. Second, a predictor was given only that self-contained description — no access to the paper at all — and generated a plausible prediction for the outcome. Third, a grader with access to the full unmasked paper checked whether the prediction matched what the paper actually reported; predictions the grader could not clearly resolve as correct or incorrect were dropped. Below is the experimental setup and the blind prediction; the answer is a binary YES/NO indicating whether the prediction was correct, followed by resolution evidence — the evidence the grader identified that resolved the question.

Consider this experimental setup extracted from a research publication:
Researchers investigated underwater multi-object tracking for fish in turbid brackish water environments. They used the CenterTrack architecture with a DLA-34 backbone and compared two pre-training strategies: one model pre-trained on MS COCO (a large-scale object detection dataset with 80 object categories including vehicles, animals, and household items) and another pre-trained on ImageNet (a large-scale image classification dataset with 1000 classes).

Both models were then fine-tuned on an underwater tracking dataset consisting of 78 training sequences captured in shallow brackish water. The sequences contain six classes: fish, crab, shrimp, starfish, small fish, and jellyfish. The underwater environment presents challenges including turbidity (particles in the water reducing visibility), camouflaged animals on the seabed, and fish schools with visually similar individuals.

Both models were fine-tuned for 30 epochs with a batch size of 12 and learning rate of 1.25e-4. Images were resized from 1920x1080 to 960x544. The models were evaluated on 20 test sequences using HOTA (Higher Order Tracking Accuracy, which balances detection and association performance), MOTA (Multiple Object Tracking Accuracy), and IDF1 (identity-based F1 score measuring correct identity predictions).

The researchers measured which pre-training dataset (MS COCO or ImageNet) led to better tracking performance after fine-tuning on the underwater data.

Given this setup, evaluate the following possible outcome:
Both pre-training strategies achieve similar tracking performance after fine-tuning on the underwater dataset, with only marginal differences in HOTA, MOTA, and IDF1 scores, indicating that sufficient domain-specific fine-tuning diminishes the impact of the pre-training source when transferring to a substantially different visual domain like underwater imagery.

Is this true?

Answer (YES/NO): NO